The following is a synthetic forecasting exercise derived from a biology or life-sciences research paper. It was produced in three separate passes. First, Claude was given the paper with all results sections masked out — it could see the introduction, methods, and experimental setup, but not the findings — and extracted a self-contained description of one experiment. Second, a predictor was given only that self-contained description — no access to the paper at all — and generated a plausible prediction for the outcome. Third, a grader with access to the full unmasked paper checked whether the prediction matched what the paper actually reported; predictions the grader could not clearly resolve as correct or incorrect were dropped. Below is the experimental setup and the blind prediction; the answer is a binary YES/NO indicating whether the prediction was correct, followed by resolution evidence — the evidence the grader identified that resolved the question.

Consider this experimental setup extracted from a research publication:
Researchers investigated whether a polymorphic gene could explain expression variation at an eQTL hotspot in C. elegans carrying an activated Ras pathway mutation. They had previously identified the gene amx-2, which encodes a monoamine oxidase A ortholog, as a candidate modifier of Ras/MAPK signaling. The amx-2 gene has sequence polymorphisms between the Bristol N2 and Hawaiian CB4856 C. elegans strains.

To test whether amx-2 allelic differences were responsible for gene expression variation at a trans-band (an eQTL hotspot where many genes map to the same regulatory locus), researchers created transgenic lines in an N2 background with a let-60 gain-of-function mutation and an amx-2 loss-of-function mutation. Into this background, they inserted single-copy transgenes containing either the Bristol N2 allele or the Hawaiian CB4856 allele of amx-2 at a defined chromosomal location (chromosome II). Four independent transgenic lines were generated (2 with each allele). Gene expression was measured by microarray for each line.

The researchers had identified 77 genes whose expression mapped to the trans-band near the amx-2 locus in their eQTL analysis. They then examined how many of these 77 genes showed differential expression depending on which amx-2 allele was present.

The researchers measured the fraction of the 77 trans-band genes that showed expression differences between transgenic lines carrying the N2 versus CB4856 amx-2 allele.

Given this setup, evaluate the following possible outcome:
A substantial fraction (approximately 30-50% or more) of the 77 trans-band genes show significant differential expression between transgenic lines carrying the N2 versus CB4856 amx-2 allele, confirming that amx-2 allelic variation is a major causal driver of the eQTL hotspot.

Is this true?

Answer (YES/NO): YES